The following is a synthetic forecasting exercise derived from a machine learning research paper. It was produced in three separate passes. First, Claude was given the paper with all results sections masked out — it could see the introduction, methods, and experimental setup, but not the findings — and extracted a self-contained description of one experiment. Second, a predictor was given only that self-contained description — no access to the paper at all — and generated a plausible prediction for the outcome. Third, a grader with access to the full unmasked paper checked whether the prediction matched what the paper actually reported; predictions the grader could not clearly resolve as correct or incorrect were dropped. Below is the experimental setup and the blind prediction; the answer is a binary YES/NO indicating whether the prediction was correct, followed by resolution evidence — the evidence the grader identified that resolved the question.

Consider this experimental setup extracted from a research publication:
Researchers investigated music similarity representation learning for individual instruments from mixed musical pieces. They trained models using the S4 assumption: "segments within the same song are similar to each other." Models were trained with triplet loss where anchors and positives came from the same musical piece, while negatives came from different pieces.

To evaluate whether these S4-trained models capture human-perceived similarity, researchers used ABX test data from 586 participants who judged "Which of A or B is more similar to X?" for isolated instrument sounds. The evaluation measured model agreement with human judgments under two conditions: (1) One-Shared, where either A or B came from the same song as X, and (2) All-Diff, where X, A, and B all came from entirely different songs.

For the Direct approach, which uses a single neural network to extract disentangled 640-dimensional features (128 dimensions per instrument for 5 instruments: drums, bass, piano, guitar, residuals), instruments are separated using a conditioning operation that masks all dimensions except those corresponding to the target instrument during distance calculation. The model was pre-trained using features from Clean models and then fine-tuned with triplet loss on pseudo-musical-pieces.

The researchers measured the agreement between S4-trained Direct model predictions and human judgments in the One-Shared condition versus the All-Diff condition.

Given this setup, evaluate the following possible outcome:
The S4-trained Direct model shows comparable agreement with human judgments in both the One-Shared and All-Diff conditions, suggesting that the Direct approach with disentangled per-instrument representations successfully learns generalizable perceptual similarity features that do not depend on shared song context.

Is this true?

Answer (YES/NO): NO